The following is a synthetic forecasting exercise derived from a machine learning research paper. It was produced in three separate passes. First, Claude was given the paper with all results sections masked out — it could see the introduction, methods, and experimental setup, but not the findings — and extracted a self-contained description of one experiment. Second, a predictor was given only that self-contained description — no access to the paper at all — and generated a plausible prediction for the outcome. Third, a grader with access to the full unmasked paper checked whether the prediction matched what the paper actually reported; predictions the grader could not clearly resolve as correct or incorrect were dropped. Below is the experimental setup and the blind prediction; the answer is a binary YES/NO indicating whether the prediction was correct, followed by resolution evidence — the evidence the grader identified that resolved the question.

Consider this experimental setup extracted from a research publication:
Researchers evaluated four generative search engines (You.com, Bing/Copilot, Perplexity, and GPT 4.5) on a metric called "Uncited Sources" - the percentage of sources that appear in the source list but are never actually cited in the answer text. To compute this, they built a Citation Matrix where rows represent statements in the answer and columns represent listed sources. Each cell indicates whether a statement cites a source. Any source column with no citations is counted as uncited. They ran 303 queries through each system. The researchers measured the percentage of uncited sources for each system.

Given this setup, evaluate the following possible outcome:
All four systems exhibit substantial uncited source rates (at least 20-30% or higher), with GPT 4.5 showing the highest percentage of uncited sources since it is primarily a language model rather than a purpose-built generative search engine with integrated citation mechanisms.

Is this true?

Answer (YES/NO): NO